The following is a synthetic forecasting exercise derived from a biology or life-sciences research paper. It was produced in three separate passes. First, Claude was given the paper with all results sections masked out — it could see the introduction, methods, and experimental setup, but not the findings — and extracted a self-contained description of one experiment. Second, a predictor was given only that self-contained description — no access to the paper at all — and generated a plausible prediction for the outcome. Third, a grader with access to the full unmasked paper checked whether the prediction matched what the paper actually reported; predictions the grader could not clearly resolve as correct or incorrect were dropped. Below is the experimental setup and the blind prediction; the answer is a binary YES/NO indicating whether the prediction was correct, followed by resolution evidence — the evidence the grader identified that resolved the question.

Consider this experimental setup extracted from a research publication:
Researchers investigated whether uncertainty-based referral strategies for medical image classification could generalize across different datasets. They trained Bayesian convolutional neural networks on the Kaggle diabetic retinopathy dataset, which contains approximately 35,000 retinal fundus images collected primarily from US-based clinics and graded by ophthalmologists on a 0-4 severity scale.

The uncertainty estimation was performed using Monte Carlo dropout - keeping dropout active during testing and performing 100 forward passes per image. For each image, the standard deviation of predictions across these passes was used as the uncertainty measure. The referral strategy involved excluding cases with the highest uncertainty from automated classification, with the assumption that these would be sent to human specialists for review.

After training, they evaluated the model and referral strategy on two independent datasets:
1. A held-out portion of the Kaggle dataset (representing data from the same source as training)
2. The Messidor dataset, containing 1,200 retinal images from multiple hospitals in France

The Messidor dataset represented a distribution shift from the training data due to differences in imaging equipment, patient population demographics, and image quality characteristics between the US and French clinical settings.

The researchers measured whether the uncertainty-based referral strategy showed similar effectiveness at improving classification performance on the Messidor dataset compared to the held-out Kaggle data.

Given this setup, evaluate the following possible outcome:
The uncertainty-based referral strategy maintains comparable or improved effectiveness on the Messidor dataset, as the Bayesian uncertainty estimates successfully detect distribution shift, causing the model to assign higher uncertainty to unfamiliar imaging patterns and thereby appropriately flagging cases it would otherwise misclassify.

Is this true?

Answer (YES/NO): NO